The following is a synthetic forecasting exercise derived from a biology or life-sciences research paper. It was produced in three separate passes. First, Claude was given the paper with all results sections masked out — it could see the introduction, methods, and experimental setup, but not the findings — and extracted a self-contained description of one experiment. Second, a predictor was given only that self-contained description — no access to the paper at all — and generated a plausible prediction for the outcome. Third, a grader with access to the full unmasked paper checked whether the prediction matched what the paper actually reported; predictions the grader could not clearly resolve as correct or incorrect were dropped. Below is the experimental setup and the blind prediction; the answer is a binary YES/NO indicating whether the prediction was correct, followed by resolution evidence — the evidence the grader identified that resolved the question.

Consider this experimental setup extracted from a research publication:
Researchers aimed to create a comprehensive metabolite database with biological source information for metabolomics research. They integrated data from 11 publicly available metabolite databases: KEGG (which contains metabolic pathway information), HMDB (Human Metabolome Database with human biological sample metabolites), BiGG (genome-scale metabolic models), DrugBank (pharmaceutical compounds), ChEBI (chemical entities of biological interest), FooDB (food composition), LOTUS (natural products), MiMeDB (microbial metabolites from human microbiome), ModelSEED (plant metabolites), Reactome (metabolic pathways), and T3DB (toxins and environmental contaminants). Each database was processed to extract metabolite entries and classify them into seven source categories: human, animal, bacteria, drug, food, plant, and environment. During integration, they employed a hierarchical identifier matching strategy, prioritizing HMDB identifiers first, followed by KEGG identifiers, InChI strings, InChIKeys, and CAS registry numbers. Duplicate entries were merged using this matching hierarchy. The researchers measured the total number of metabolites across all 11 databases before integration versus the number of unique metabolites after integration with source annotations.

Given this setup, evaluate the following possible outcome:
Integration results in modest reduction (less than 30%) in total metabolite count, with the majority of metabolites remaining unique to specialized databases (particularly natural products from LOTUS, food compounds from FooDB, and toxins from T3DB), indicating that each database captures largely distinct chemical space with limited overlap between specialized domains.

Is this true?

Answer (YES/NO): YES